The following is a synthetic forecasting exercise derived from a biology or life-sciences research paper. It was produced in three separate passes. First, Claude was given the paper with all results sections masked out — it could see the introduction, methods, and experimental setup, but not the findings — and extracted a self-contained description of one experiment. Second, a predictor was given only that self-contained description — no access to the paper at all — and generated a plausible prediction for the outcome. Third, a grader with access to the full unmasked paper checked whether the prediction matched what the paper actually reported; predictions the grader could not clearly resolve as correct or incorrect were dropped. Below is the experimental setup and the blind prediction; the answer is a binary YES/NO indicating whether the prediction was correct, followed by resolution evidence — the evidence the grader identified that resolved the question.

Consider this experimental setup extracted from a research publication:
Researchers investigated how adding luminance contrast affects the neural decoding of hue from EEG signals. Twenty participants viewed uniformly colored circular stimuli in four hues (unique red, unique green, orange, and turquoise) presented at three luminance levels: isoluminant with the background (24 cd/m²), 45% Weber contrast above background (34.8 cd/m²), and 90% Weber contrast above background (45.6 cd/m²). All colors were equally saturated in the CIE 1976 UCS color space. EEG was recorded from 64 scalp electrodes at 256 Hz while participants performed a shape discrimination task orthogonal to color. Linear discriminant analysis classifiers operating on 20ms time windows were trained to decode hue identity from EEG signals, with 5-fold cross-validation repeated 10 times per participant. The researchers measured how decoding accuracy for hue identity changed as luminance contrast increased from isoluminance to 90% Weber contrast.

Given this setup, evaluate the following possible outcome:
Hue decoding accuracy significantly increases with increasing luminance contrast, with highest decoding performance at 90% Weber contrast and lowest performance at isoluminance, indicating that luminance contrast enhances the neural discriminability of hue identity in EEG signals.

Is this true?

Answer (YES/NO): NO